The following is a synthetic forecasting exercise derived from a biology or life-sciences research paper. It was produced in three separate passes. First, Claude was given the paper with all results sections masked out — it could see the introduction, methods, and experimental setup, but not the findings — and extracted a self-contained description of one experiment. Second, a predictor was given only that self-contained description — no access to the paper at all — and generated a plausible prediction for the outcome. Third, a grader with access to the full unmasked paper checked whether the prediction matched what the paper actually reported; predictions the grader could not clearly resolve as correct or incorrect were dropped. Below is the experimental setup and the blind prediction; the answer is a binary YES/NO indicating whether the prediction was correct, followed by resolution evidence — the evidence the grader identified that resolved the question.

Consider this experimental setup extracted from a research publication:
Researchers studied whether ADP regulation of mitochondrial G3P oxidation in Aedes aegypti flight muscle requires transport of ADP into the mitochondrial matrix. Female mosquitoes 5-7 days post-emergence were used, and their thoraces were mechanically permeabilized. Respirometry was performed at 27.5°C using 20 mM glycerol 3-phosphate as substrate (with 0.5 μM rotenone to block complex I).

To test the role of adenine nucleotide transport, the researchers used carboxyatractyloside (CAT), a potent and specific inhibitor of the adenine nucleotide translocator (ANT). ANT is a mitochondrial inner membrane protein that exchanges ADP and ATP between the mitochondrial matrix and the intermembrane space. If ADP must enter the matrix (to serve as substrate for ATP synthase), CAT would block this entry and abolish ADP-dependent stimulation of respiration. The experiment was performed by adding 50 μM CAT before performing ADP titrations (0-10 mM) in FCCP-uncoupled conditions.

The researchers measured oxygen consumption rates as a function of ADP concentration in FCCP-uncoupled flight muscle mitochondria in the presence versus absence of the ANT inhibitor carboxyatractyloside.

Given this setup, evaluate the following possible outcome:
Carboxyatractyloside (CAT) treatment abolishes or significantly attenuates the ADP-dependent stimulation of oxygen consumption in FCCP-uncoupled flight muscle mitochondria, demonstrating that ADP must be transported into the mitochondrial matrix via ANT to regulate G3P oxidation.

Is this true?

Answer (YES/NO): NO